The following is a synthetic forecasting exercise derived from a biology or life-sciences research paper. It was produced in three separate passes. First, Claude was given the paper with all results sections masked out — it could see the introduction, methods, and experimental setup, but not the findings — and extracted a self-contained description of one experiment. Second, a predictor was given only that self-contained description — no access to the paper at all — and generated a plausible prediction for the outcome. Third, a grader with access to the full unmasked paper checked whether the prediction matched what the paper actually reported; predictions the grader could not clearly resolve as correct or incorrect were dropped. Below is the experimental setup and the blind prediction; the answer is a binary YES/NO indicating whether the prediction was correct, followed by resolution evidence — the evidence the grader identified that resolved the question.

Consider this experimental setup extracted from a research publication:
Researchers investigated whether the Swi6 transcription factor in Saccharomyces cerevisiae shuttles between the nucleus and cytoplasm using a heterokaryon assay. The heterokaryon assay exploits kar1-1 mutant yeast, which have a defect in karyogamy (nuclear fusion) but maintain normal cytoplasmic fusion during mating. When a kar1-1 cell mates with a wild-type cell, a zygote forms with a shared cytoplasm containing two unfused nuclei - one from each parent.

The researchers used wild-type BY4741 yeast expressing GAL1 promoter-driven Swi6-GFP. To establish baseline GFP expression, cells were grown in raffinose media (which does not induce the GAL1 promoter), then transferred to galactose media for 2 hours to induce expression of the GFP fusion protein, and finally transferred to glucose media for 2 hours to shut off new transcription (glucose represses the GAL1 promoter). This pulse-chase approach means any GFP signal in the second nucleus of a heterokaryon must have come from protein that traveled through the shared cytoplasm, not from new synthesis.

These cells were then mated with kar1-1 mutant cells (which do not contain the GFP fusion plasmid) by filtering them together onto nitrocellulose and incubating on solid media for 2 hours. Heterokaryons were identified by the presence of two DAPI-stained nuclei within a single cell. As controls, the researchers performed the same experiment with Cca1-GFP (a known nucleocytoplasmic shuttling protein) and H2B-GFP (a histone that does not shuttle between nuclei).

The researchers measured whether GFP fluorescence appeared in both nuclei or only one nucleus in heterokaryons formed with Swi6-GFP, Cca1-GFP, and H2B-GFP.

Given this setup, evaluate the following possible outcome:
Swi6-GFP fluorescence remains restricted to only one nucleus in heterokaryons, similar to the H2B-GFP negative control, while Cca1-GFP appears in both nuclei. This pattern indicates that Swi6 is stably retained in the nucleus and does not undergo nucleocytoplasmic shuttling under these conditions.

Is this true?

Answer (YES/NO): NO